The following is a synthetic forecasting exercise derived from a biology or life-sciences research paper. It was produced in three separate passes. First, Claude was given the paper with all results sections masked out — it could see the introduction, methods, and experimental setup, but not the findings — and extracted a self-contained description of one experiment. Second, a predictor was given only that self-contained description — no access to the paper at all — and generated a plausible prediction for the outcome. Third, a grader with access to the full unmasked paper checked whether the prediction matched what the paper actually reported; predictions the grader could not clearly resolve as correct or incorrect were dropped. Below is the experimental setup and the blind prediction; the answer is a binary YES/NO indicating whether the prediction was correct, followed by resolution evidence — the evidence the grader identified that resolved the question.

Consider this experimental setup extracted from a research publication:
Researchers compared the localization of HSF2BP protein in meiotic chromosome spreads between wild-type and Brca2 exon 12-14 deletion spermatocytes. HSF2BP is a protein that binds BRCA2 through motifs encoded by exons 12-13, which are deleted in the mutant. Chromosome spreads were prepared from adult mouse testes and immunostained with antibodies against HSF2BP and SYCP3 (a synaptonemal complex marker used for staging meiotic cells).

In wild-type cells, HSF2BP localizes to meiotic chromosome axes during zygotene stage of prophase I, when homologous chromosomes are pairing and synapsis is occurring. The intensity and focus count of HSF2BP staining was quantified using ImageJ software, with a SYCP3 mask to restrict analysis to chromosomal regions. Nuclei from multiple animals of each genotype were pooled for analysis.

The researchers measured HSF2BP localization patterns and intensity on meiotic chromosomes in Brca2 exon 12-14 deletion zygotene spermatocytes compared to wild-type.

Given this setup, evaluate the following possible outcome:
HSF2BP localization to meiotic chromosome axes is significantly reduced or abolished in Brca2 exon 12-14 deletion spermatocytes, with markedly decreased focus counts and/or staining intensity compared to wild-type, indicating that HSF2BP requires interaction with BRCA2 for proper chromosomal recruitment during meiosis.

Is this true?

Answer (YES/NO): YES